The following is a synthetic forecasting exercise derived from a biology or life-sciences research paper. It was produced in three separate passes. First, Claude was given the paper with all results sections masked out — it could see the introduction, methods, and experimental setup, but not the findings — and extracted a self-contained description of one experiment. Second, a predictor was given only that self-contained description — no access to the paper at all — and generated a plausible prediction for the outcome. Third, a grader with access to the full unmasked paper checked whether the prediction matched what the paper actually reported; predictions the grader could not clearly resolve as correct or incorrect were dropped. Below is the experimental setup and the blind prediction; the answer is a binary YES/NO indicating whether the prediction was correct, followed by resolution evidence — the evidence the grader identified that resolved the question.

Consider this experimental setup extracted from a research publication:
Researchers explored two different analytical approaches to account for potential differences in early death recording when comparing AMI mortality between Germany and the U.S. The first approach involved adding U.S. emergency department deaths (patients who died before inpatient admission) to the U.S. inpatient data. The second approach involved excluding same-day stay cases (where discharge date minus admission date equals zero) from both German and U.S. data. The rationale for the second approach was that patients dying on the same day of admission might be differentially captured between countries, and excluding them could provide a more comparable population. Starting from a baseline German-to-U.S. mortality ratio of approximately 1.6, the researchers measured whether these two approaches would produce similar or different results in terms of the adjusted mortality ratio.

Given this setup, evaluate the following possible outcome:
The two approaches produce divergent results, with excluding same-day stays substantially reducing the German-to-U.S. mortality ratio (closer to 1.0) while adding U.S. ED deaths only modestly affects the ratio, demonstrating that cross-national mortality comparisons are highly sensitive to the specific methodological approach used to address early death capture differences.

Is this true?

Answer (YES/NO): NO